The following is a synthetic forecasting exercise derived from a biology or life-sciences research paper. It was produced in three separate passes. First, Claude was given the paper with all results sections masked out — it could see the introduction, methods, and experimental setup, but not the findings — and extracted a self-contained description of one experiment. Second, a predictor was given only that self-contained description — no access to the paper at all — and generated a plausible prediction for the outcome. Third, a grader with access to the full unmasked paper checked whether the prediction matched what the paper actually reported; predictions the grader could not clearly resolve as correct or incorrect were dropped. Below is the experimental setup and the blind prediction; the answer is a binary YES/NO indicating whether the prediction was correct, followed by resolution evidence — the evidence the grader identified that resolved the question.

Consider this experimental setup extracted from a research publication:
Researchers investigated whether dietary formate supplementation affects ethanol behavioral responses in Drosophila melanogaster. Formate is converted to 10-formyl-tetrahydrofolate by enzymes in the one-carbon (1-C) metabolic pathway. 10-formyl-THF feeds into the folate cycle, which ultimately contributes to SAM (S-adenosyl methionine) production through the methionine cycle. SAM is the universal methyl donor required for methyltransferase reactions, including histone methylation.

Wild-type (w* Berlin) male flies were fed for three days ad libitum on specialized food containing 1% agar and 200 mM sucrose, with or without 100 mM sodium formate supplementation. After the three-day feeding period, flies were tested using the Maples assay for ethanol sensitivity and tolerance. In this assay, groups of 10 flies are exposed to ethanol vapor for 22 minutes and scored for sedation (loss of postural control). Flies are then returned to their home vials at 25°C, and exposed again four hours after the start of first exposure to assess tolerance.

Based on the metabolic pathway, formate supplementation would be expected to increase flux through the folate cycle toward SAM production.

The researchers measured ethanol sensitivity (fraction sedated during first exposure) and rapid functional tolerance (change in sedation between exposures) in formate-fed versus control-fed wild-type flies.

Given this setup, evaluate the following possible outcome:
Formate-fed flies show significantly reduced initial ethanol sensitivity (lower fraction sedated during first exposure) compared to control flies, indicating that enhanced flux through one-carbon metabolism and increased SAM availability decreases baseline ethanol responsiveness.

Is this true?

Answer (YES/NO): NO